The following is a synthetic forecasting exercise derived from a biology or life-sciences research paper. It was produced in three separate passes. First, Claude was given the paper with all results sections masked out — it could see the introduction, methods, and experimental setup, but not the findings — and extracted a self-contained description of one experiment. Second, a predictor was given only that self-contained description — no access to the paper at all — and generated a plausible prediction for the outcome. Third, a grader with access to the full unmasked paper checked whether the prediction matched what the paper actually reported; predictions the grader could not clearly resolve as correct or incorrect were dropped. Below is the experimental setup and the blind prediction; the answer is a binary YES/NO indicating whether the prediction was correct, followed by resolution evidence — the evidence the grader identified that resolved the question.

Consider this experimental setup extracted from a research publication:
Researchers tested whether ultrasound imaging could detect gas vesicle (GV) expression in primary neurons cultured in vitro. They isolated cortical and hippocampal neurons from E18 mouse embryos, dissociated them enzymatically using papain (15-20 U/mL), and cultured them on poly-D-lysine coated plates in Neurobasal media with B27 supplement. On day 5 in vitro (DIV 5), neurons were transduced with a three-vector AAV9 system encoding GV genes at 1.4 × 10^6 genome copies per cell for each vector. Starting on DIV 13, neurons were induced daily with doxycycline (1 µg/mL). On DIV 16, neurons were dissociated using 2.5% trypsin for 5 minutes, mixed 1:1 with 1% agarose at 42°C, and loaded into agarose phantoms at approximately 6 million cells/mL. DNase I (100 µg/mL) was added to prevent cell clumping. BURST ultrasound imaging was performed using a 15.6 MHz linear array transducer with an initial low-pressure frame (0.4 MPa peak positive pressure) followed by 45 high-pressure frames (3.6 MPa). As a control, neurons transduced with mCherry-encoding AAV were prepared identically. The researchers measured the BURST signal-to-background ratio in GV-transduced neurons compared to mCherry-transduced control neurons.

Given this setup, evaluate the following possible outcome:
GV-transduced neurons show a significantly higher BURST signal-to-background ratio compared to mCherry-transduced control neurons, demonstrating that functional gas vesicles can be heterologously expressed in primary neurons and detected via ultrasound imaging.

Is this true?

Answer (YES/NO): YES